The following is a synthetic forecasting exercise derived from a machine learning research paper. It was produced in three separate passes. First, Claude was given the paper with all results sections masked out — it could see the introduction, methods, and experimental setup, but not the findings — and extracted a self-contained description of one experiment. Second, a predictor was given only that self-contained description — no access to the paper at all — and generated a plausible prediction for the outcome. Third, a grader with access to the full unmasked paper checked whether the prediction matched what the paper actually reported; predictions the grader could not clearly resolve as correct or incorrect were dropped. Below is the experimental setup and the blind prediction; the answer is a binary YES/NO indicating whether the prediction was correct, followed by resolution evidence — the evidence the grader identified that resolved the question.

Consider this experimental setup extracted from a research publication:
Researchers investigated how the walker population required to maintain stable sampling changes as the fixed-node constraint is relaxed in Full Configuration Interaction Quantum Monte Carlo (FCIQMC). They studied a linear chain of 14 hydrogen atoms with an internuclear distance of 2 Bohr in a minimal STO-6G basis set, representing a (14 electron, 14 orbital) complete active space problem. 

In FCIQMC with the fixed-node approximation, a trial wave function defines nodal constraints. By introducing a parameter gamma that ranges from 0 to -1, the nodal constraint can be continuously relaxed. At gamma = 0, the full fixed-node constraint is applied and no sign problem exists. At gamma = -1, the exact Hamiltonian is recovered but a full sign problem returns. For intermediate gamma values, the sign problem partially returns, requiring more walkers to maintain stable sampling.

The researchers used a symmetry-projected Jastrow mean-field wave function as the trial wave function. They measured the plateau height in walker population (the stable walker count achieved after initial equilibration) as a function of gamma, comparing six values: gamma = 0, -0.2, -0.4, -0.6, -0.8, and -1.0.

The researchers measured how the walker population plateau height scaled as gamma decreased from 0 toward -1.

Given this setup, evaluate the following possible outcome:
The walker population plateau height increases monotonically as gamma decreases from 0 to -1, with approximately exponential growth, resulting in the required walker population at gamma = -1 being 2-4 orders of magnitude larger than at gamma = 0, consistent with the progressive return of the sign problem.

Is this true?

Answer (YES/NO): NO